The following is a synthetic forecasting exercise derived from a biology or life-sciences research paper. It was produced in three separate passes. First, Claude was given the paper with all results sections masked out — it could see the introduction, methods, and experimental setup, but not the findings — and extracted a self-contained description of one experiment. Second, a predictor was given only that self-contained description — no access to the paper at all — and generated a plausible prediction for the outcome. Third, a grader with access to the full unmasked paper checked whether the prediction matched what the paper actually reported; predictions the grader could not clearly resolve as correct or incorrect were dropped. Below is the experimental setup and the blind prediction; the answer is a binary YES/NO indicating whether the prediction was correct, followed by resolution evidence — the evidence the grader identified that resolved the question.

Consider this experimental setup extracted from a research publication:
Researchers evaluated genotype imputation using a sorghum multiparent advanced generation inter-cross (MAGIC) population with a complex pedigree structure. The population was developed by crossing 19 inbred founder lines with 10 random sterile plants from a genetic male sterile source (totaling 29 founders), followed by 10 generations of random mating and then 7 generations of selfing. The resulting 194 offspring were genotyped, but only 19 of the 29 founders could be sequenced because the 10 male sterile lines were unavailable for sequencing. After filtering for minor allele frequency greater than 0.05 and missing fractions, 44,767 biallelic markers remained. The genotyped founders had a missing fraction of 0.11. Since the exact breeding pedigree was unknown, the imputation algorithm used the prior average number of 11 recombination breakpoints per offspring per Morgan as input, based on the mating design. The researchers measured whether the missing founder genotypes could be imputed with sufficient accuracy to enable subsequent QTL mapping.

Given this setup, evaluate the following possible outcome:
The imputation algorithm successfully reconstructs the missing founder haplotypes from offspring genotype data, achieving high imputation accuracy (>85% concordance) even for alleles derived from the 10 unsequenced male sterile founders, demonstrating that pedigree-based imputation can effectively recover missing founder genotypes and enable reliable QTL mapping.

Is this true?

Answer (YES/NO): NO